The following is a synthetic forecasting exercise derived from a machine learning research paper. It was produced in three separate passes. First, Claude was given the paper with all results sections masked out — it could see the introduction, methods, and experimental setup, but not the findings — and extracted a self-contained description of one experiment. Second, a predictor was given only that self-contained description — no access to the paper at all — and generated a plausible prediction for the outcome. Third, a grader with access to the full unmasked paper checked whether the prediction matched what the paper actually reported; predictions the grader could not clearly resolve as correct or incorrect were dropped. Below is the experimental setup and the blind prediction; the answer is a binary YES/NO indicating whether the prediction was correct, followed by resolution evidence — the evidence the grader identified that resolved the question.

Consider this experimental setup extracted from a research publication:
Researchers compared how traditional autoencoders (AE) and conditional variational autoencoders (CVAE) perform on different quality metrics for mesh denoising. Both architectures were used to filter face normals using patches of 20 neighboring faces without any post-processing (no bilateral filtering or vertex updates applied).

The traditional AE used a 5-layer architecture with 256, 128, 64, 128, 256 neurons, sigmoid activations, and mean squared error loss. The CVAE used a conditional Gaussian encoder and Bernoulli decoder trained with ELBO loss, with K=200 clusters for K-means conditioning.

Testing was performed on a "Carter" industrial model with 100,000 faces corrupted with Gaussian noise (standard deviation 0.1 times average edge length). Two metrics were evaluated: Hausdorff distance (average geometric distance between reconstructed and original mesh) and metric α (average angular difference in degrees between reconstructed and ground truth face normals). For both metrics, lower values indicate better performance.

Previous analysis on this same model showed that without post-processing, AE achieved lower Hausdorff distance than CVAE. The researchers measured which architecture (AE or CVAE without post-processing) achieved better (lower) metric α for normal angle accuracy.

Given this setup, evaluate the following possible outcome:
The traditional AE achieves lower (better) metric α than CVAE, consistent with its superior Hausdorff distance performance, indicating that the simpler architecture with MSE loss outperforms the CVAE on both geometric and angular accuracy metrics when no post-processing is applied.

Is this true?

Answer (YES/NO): NO